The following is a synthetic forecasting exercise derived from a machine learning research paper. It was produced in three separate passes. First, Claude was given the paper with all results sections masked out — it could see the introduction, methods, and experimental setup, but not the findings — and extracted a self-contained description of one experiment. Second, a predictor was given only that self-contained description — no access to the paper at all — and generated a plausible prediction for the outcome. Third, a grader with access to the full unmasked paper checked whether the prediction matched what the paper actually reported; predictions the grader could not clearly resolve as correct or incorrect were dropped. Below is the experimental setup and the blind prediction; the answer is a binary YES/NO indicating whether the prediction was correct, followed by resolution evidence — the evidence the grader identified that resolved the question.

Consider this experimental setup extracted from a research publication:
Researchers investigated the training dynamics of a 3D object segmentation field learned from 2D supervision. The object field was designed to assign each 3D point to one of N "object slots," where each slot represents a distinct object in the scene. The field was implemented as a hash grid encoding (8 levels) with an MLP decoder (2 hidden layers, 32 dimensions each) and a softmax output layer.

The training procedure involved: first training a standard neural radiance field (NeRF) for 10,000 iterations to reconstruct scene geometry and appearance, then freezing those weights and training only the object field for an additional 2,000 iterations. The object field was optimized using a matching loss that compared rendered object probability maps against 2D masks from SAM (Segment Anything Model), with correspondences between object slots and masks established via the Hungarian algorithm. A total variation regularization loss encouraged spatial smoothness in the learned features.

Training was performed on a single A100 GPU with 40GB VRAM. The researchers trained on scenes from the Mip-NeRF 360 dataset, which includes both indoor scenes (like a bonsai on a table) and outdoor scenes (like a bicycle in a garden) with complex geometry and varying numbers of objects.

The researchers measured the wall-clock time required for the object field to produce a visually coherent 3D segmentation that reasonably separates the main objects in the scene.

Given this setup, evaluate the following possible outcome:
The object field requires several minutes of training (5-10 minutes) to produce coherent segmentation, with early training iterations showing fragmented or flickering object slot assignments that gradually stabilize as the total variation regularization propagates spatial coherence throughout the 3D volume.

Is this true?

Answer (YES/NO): NO